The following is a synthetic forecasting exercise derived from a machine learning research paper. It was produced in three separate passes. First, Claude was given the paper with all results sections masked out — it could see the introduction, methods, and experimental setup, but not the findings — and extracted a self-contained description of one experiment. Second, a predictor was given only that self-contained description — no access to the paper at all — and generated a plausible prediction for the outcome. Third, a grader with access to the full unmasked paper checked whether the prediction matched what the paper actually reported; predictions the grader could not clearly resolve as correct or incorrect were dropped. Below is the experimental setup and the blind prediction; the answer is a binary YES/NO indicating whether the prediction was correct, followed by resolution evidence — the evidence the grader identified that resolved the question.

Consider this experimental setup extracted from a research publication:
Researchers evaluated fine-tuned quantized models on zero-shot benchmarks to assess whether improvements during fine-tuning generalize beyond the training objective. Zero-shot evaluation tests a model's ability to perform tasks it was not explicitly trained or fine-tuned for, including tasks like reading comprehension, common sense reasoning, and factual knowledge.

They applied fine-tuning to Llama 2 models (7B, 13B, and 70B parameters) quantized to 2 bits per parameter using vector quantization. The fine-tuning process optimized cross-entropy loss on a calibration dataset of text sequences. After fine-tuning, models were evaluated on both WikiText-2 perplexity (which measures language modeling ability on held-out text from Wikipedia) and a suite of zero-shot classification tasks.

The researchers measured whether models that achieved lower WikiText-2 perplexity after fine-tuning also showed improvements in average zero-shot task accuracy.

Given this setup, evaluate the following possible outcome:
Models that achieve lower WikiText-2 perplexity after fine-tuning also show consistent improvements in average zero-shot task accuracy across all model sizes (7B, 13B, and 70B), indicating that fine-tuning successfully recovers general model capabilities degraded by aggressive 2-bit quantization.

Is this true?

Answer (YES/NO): YES